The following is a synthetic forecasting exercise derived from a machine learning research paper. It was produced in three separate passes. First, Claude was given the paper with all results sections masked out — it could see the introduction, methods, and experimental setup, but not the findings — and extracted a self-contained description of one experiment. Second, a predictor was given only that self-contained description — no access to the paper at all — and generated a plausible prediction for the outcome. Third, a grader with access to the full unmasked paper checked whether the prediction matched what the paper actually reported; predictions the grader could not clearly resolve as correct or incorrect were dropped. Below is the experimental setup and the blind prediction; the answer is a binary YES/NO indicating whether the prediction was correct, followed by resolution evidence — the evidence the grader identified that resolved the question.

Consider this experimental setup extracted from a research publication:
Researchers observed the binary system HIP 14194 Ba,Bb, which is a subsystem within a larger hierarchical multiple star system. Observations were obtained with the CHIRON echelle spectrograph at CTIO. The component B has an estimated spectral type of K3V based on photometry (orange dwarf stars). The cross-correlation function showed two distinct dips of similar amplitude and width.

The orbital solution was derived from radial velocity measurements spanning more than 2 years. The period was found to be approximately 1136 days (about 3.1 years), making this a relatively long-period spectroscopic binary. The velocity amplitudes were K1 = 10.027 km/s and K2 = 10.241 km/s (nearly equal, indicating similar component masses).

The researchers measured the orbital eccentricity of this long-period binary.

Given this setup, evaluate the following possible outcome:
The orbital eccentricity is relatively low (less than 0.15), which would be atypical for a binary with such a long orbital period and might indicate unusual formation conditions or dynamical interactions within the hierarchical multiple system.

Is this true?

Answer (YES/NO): NO